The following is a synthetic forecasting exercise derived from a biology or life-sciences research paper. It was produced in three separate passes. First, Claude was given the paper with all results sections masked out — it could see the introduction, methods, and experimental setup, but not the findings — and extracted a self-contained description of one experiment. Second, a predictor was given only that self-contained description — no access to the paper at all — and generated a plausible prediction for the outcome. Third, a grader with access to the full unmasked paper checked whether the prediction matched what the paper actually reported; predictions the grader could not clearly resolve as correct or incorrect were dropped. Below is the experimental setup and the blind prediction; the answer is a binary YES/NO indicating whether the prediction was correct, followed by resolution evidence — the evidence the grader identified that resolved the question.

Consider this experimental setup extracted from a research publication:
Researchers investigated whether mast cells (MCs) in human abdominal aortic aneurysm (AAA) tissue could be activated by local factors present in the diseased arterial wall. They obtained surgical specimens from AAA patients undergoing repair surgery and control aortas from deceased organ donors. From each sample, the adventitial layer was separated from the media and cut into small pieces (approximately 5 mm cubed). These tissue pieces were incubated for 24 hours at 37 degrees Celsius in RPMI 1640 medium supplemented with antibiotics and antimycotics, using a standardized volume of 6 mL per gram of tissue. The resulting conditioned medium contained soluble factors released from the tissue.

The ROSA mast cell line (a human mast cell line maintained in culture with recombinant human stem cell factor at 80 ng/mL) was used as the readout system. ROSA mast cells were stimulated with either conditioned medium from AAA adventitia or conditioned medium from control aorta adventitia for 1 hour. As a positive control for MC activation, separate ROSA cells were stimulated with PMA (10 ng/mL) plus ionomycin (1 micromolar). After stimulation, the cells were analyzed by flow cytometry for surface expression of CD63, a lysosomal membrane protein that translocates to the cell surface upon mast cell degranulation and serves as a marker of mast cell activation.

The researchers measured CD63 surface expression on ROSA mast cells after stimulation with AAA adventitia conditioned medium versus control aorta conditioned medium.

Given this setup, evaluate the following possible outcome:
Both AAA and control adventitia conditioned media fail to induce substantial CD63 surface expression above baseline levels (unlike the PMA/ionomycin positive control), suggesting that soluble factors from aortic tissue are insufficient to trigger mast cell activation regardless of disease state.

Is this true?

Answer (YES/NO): NO